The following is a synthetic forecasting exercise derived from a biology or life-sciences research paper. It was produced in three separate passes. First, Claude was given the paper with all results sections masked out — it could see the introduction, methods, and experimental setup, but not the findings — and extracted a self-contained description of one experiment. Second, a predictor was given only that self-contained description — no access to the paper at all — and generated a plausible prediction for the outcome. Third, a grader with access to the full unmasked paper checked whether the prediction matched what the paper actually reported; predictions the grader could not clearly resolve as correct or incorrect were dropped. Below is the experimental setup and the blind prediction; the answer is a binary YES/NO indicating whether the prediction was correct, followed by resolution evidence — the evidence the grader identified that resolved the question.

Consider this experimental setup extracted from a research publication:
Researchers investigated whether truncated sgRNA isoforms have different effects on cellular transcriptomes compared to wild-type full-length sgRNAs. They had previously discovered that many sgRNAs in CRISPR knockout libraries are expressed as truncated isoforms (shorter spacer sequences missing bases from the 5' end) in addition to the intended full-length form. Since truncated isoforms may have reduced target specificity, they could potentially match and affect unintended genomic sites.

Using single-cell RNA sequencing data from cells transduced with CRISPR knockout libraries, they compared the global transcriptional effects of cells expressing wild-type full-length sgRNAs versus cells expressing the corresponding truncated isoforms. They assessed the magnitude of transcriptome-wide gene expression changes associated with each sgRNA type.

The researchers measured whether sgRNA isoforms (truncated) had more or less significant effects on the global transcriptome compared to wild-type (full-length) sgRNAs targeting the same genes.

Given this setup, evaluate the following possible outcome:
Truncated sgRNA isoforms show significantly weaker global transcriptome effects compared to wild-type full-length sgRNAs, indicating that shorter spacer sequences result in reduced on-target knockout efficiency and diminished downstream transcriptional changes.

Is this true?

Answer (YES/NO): NO